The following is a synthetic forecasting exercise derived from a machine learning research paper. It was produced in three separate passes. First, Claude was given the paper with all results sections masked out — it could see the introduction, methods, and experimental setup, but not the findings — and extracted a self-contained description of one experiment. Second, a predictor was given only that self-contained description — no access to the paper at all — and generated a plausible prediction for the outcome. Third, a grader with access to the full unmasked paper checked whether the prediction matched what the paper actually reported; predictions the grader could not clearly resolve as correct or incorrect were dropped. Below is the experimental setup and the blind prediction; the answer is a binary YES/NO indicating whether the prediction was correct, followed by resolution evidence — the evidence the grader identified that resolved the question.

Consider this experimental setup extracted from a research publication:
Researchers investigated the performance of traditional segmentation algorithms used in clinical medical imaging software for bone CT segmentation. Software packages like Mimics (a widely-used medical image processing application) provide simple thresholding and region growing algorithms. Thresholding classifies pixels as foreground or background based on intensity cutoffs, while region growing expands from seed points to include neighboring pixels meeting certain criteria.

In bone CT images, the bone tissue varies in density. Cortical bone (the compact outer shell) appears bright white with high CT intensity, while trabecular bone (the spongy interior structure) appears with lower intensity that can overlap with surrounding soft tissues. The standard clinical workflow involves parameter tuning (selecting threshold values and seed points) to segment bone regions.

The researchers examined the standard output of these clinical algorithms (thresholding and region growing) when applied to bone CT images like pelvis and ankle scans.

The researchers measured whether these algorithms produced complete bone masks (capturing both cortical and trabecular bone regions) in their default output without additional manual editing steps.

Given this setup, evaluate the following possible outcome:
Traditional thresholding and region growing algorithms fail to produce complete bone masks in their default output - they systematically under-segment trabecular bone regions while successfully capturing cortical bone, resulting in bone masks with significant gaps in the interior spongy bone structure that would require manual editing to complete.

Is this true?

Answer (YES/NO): NO